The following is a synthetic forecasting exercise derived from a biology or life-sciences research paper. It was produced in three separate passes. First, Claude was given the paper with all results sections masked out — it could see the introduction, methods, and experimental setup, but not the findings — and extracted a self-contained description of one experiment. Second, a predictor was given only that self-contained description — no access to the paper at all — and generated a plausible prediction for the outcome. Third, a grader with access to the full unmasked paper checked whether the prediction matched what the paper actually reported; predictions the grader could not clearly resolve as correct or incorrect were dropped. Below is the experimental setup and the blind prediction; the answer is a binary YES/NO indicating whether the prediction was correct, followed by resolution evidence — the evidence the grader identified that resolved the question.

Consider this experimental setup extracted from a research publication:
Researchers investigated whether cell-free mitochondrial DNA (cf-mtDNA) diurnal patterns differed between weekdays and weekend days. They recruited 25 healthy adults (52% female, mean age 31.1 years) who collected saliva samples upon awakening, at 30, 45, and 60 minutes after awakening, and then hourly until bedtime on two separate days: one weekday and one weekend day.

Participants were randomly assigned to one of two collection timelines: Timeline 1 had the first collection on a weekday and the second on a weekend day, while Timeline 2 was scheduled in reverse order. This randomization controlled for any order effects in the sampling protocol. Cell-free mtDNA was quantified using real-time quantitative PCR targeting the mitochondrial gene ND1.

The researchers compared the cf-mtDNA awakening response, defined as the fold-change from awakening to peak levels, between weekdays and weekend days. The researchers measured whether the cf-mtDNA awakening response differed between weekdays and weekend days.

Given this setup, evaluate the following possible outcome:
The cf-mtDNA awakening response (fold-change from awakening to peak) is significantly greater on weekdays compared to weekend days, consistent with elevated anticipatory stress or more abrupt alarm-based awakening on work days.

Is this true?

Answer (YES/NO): NO